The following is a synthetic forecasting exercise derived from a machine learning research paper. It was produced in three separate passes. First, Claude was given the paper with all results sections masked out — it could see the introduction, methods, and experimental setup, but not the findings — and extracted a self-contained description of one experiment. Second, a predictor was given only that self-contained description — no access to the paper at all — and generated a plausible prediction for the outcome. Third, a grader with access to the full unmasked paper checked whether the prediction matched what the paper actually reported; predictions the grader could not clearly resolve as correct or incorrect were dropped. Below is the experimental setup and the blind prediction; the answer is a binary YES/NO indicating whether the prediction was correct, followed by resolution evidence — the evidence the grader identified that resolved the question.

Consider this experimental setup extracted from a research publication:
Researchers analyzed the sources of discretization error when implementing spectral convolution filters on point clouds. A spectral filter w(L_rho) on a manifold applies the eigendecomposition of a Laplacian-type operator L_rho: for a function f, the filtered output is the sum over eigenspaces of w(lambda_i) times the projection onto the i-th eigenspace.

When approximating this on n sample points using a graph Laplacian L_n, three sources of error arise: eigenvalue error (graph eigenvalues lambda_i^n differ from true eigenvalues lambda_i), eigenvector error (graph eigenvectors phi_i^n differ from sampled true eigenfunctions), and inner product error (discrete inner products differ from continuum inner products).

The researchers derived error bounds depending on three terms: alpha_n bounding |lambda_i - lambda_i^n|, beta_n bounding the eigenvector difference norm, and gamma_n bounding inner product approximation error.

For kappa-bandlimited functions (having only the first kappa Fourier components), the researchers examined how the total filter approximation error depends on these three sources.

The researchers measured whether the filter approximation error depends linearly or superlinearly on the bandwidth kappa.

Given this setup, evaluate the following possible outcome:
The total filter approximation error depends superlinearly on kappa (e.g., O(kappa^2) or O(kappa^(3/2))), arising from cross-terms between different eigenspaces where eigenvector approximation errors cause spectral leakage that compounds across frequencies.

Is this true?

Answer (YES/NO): NO